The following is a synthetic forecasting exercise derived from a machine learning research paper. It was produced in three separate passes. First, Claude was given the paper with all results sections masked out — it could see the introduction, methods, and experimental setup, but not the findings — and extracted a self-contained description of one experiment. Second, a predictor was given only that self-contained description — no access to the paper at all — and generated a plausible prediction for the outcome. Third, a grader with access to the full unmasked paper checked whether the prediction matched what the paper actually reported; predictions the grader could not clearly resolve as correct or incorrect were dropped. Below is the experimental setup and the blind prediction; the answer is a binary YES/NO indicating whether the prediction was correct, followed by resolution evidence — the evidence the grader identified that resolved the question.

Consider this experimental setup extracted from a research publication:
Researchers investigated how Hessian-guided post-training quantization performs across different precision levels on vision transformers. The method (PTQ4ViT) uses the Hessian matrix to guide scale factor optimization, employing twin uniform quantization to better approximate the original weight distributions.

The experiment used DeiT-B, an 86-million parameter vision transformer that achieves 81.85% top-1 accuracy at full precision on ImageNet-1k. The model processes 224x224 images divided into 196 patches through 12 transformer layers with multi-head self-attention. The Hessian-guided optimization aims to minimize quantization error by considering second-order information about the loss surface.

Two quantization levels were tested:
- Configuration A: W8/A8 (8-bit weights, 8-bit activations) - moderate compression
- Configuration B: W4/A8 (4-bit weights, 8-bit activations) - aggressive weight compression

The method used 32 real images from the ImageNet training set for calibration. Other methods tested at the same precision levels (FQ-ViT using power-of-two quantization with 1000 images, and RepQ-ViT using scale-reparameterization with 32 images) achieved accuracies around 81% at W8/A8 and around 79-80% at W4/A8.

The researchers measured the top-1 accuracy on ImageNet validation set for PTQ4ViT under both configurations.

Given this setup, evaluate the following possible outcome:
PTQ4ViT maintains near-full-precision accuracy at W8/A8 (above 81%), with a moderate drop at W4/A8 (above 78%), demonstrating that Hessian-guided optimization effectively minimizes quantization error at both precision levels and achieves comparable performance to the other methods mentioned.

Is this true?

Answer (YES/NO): NO